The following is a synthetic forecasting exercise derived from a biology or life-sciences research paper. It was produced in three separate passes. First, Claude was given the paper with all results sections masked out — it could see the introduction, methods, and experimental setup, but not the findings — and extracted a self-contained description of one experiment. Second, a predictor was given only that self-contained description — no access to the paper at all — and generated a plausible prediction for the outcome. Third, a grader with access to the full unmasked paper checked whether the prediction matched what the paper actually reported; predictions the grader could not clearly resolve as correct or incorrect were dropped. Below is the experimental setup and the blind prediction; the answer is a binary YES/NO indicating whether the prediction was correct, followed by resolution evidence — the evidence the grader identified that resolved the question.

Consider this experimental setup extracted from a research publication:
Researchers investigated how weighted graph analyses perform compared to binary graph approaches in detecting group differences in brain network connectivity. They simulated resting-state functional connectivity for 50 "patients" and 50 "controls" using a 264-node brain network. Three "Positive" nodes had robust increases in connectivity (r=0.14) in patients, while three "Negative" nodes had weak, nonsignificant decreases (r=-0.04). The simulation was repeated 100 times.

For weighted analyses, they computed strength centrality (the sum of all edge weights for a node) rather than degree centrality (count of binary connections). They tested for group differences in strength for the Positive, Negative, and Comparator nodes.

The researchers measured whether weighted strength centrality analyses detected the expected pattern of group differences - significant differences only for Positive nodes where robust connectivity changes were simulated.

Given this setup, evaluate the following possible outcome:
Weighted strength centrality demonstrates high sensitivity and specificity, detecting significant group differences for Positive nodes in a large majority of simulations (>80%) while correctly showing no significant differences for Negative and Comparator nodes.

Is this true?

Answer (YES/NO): YES